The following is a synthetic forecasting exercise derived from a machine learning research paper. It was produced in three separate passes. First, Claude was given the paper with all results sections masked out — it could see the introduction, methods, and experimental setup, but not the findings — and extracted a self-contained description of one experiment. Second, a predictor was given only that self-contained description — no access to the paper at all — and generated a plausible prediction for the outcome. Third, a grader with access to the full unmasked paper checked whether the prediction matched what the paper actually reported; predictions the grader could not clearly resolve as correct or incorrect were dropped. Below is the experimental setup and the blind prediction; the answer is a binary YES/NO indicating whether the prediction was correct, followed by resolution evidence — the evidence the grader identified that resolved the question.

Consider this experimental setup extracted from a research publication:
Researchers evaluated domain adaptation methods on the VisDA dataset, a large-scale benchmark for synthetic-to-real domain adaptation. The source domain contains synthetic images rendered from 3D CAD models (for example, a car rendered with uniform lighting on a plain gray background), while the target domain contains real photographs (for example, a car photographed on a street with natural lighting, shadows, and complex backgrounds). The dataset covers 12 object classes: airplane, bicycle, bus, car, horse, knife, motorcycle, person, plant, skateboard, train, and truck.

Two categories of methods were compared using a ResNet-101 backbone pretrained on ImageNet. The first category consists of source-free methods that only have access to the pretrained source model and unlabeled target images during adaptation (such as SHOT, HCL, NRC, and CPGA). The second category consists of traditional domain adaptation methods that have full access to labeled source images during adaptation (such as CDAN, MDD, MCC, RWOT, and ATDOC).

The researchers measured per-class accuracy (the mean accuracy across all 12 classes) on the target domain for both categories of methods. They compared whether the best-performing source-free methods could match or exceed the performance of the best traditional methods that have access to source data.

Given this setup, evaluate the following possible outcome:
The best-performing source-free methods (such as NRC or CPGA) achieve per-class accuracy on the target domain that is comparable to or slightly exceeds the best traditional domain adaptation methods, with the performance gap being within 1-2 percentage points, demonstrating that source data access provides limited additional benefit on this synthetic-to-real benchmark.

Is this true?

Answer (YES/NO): YES